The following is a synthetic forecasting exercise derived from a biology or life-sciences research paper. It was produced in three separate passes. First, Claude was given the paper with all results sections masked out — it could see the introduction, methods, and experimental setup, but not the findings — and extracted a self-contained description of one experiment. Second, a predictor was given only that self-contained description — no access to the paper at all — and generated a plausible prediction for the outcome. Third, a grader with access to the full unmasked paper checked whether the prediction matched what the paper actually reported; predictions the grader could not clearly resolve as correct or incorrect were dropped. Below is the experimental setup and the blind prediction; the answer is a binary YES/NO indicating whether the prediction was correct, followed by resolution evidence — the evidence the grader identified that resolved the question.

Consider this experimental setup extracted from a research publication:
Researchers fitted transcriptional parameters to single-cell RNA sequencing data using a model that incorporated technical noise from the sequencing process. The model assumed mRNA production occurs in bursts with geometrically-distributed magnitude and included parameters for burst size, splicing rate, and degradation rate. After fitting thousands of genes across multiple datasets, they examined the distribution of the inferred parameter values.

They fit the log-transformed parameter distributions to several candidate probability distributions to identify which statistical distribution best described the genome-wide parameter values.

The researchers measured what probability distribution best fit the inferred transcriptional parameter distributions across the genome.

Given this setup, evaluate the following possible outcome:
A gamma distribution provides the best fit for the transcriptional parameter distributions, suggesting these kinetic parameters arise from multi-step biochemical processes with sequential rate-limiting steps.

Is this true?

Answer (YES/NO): NO